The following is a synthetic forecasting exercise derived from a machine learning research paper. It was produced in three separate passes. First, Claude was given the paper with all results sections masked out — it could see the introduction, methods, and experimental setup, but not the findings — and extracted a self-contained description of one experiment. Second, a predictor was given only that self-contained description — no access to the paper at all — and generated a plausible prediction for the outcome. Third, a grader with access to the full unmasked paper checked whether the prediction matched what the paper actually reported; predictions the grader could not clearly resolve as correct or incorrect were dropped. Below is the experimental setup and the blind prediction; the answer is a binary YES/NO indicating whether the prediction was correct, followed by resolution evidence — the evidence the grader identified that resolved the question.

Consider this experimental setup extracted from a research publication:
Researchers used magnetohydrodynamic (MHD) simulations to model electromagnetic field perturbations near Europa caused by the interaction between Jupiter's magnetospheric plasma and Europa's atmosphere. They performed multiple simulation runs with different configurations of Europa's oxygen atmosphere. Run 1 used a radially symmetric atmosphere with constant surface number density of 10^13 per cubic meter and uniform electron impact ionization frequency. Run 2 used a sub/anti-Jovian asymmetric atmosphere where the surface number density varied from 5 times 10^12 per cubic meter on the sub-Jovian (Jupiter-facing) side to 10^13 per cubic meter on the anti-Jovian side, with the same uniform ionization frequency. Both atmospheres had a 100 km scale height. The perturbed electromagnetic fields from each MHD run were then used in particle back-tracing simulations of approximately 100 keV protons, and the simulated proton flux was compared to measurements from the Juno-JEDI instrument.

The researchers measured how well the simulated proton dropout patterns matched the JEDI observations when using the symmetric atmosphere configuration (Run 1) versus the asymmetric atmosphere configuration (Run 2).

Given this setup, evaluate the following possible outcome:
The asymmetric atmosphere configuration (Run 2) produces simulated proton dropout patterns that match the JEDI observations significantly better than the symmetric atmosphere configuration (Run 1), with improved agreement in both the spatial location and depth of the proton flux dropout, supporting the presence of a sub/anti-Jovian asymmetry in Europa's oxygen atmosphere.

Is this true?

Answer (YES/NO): NO